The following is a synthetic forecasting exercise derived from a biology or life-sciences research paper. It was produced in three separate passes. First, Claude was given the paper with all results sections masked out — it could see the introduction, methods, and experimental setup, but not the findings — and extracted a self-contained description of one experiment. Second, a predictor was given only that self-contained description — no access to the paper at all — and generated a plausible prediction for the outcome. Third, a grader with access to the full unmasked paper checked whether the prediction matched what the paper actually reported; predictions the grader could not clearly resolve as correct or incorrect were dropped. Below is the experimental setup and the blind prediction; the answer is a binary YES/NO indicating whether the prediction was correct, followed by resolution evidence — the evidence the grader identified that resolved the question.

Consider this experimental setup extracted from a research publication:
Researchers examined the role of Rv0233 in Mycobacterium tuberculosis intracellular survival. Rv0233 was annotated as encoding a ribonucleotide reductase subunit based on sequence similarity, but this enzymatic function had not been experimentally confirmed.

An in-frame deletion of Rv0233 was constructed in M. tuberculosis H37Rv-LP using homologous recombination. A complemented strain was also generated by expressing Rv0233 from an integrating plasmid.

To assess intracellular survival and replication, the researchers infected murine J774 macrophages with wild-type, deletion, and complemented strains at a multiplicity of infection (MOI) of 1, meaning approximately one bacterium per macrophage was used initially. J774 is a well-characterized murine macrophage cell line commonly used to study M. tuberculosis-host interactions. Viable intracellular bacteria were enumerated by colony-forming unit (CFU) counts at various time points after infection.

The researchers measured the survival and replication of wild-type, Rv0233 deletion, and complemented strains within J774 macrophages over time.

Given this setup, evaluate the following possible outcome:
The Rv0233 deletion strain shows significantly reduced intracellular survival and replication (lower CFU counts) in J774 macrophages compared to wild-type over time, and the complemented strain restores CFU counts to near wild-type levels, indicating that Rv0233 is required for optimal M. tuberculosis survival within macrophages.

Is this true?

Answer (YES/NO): NO